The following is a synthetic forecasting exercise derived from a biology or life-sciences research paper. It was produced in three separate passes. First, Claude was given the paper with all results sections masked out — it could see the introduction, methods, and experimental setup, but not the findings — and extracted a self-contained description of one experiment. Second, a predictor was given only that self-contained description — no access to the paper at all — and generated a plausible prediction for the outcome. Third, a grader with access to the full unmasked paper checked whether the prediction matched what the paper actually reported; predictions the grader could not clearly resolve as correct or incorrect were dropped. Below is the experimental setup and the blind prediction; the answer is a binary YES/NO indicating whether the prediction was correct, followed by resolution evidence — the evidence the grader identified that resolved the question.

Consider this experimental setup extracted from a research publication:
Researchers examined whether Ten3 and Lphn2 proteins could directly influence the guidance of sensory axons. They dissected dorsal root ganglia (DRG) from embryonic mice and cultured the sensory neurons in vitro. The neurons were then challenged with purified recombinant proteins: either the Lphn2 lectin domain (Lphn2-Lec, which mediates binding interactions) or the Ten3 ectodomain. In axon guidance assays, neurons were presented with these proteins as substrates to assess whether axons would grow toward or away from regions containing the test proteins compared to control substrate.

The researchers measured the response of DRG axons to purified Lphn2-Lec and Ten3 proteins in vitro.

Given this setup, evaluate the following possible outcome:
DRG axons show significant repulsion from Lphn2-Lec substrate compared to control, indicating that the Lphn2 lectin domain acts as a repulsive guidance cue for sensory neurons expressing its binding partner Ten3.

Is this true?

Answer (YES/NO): YES